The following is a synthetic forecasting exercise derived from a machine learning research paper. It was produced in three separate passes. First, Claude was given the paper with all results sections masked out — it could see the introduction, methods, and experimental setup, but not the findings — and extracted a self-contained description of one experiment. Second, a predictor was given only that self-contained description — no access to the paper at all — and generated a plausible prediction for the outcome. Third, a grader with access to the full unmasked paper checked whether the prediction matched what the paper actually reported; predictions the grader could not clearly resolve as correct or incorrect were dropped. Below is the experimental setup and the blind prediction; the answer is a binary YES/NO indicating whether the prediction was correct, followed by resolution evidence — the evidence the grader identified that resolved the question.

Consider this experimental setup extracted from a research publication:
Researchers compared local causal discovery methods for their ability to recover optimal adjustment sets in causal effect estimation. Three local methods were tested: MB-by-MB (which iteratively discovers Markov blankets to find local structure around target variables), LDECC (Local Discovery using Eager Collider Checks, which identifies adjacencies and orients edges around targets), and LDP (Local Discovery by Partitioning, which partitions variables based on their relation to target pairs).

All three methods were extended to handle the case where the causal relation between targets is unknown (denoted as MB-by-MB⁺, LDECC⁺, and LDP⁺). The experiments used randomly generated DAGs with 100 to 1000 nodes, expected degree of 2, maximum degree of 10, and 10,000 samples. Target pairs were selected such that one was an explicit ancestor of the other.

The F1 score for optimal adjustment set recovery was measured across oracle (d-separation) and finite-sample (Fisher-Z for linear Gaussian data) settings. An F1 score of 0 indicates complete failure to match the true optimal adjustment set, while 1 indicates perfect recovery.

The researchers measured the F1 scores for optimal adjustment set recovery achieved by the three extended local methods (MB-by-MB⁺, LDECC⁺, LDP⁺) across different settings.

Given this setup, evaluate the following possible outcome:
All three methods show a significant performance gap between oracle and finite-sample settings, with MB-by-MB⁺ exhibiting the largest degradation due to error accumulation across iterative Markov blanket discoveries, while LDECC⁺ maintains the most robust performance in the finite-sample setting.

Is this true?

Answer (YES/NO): NO